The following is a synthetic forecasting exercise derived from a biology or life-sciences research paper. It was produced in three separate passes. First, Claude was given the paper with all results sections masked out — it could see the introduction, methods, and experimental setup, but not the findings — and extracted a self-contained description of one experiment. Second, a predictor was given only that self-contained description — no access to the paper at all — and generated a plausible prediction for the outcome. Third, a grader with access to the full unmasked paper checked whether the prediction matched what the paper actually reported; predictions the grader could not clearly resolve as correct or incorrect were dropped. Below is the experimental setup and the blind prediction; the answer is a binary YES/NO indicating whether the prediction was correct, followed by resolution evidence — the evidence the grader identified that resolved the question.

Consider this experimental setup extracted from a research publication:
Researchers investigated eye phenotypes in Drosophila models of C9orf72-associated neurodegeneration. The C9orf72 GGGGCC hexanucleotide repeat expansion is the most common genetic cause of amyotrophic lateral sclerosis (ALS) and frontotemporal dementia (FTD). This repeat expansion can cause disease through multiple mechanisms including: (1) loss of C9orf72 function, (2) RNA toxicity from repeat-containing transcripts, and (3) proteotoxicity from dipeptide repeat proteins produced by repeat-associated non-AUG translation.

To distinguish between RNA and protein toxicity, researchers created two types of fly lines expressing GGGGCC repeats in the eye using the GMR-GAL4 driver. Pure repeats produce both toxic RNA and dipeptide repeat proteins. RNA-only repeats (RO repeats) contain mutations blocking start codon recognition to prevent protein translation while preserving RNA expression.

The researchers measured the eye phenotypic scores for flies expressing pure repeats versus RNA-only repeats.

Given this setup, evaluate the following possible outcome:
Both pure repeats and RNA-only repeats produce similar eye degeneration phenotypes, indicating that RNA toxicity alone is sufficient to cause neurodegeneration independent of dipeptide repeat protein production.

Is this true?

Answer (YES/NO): NO